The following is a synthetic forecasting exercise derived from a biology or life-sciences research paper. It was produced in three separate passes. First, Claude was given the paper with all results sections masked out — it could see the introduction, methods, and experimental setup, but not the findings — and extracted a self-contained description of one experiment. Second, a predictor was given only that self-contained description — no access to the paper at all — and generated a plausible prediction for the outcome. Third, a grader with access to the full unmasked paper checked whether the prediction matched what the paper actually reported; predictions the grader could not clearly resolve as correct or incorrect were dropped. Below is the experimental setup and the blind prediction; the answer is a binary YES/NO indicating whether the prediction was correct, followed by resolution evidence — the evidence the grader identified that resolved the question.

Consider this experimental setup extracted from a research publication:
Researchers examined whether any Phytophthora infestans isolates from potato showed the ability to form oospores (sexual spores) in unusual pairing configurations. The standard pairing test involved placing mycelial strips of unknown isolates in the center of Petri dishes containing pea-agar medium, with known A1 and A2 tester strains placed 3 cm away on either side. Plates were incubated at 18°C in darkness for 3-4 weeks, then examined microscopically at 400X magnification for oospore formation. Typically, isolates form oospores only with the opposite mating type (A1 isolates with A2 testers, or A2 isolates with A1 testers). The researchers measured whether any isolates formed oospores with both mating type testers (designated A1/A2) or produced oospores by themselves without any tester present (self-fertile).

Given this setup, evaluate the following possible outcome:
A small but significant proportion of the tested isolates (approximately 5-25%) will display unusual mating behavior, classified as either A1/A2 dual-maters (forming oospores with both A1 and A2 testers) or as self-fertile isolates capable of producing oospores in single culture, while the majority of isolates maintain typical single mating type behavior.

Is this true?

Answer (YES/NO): NO